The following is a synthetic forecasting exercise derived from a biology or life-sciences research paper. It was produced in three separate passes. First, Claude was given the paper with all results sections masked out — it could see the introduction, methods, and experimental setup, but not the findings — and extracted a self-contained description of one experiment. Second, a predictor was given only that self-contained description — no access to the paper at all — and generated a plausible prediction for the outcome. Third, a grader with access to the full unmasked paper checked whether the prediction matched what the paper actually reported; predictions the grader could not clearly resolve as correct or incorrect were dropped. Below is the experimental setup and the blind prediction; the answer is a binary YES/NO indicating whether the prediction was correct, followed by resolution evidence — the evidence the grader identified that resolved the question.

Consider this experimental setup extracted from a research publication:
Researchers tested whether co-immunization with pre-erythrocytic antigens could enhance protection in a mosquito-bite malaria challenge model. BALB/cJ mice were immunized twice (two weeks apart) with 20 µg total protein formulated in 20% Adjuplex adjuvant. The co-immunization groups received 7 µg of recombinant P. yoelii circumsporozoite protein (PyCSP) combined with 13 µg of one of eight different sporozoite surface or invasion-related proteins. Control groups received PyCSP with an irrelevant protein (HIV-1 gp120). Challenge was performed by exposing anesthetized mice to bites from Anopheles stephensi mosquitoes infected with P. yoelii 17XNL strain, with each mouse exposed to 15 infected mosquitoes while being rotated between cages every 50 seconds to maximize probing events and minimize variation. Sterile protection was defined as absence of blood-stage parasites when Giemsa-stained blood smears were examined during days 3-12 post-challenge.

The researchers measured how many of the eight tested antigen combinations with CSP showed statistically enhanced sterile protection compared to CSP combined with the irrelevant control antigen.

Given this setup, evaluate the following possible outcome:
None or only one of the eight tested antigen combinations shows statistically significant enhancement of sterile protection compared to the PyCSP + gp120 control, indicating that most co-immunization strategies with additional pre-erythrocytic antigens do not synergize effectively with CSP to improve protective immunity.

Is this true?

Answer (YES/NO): NO